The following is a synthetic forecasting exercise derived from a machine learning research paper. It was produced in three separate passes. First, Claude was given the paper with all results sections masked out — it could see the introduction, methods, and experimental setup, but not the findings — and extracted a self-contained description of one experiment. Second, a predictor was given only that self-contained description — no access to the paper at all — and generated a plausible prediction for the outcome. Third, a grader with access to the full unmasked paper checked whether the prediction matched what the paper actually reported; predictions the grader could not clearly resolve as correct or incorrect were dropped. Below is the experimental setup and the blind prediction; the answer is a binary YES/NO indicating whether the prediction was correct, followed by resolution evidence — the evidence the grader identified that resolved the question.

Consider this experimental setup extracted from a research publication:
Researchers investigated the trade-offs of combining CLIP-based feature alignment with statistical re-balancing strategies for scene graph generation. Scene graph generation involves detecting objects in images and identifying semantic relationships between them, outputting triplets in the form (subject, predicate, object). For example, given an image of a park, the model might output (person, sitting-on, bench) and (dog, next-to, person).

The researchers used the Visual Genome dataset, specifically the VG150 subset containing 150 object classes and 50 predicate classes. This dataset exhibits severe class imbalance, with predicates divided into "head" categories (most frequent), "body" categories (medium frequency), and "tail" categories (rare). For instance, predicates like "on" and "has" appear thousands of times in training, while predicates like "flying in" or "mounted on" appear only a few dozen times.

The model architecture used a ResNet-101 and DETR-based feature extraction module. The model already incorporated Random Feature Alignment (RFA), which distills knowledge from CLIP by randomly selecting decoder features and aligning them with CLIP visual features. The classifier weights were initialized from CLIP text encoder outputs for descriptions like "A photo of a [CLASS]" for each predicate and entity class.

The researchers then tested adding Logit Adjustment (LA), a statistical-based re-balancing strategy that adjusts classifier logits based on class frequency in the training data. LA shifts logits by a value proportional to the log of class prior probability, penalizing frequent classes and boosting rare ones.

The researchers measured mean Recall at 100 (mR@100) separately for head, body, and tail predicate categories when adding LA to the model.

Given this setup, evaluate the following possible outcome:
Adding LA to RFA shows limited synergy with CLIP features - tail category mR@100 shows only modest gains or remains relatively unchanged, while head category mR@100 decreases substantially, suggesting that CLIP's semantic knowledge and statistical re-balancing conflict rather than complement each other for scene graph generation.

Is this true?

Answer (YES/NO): NO